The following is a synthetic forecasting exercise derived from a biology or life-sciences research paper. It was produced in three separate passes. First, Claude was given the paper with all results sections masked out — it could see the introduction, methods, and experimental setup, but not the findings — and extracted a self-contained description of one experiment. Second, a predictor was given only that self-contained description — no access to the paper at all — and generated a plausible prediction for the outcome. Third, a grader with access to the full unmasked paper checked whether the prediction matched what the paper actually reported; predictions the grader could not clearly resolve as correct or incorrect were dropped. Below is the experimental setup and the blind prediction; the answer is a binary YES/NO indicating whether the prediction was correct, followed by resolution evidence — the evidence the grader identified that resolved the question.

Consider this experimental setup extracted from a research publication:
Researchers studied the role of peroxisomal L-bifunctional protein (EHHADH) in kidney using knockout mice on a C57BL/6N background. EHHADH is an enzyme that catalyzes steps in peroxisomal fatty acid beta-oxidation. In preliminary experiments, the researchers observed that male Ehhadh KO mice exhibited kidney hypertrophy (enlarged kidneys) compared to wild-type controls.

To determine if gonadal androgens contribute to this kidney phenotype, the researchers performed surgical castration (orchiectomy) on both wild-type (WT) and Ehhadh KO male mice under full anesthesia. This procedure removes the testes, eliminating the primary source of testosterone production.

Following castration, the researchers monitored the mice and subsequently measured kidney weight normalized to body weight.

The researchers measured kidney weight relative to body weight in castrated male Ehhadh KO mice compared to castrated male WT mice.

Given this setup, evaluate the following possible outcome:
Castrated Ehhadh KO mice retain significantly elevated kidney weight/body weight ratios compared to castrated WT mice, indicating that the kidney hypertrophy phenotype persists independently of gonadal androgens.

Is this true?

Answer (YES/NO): NO